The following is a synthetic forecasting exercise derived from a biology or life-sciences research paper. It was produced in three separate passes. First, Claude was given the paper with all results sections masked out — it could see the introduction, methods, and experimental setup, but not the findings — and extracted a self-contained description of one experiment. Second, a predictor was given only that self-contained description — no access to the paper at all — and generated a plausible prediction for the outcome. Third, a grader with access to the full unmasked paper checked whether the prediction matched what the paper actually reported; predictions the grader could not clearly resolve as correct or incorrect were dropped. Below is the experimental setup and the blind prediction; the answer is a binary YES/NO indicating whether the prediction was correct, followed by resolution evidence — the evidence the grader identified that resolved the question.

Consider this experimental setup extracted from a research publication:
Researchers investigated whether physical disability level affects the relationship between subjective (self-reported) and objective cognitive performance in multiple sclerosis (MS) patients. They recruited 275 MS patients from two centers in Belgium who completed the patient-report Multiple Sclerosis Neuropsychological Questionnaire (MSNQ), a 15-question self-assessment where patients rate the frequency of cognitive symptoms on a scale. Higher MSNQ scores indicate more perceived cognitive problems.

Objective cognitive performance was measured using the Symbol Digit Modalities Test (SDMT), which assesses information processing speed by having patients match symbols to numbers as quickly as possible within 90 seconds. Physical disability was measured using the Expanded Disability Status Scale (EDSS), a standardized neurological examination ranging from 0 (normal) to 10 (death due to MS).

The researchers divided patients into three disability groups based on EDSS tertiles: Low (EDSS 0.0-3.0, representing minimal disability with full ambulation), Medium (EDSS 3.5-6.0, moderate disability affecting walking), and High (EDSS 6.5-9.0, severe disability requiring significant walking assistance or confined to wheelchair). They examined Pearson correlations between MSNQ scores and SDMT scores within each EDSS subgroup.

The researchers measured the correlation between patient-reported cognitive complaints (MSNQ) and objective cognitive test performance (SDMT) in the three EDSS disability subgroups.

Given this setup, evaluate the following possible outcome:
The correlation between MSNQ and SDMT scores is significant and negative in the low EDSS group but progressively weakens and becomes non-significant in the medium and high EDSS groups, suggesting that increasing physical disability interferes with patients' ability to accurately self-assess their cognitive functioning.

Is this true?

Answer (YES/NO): NO